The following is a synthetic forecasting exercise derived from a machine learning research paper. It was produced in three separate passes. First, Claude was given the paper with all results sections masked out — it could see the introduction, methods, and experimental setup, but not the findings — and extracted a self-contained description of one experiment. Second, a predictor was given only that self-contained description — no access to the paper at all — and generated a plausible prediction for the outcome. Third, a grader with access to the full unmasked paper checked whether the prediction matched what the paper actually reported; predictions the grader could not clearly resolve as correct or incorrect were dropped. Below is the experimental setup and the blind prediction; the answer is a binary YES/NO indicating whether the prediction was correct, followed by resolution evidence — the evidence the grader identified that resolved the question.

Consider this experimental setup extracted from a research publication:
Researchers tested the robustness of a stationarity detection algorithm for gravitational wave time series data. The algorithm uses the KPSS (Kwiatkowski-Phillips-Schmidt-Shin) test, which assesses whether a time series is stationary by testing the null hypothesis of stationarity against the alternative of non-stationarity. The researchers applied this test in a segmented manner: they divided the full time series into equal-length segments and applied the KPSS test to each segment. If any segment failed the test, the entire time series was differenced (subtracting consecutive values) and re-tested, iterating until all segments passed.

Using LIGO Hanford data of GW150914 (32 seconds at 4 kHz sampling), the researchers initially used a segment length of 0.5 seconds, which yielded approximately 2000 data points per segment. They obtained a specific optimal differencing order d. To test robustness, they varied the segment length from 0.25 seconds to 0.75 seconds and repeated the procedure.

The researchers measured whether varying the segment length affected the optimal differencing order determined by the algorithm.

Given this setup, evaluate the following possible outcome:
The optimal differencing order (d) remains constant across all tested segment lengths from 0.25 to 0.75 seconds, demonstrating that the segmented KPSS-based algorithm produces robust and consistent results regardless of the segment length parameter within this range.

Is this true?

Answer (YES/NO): YES